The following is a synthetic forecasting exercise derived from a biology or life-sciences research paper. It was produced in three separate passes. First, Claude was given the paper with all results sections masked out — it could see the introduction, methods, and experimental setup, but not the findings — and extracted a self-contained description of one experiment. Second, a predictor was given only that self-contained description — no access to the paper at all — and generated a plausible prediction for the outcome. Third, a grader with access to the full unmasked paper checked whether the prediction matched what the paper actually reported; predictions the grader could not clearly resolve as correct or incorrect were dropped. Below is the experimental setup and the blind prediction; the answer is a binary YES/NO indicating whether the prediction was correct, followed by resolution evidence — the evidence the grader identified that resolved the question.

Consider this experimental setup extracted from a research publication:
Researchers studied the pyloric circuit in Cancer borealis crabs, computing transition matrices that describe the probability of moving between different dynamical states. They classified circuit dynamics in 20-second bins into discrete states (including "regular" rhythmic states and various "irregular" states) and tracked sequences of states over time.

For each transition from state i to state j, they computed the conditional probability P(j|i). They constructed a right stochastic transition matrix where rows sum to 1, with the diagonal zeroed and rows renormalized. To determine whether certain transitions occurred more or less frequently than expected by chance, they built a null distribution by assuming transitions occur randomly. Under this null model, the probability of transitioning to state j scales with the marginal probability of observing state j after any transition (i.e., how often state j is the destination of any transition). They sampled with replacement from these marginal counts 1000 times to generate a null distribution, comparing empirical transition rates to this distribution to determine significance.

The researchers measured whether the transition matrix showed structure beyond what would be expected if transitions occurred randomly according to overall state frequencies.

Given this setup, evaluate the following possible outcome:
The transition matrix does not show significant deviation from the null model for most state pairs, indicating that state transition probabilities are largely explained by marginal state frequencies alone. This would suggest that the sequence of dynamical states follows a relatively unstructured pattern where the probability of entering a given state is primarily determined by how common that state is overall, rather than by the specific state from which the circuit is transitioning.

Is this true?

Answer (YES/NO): NO